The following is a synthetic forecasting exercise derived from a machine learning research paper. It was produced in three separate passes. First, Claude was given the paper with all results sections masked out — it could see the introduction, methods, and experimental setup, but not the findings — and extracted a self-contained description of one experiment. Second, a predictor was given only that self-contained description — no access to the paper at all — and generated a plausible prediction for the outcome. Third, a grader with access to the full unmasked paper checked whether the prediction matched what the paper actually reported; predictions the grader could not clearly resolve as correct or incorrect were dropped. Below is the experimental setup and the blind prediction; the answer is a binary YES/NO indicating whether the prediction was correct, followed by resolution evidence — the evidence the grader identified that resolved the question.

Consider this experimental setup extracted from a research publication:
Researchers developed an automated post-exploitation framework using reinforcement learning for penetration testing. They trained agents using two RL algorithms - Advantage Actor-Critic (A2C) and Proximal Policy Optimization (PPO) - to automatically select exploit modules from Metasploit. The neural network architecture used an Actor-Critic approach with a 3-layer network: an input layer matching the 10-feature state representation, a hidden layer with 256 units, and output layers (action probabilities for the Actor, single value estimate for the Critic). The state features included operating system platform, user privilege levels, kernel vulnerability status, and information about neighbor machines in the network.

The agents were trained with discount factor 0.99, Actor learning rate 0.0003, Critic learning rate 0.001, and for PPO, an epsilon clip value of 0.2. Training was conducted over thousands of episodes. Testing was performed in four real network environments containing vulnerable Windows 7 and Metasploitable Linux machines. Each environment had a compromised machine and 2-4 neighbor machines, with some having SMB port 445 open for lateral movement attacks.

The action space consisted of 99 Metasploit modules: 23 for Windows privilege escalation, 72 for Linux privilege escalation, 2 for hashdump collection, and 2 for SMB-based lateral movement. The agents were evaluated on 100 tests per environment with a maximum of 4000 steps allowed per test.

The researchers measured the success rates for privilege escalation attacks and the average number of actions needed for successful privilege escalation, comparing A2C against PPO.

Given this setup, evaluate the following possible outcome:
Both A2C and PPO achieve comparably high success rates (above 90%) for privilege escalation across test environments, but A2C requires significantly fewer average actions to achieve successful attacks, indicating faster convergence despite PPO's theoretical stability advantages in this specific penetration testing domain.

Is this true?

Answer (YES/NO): NO